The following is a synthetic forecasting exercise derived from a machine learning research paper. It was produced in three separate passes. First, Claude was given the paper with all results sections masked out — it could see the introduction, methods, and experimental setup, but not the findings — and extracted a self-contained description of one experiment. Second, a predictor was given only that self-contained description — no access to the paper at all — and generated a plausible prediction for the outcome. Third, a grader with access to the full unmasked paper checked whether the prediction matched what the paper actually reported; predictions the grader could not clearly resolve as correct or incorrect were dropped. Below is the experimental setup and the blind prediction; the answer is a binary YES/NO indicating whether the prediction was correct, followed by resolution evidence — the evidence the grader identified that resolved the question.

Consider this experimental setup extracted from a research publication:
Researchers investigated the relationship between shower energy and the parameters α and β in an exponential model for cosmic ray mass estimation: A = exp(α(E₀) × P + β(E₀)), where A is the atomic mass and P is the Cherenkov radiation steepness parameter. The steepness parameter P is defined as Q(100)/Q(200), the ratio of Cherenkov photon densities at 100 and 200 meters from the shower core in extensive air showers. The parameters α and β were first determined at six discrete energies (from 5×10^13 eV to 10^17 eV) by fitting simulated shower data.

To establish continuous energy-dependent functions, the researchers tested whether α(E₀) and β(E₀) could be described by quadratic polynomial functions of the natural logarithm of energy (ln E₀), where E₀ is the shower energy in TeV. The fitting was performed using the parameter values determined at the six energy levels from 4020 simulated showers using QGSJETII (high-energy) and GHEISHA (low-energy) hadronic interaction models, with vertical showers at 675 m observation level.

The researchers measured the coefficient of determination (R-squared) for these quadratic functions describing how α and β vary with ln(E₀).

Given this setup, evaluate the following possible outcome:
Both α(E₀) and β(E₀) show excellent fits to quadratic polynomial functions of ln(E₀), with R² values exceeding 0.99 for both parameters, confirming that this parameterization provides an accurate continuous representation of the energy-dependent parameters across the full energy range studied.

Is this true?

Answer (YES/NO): NO